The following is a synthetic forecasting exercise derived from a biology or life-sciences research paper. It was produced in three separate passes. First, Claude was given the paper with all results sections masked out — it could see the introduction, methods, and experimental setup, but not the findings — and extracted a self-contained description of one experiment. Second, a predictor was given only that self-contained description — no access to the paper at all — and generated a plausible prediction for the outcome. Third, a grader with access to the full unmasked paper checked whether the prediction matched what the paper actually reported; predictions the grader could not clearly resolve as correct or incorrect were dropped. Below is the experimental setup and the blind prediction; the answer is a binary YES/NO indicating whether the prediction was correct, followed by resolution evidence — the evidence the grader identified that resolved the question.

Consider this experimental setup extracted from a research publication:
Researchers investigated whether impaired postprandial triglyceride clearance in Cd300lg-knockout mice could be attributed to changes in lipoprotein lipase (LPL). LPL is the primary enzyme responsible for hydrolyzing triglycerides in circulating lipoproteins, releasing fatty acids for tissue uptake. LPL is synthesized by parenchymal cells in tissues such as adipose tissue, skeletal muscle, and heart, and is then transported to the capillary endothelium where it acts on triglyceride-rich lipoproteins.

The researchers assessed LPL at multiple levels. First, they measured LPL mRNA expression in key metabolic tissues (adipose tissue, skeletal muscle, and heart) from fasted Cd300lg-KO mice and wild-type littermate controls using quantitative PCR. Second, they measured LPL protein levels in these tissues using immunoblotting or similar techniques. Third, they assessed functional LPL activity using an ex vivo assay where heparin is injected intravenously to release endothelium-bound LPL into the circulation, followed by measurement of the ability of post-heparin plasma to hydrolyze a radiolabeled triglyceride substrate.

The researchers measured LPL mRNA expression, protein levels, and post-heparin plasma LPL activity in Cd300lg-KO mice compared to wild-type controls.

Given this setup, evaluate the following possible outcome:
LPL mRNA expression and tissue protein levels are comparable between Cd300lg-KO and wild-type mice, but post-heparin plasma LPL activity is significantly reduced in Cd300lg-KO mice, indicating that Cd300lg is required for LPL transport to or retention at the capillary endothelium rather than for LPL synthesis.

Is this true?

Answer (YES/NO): NO